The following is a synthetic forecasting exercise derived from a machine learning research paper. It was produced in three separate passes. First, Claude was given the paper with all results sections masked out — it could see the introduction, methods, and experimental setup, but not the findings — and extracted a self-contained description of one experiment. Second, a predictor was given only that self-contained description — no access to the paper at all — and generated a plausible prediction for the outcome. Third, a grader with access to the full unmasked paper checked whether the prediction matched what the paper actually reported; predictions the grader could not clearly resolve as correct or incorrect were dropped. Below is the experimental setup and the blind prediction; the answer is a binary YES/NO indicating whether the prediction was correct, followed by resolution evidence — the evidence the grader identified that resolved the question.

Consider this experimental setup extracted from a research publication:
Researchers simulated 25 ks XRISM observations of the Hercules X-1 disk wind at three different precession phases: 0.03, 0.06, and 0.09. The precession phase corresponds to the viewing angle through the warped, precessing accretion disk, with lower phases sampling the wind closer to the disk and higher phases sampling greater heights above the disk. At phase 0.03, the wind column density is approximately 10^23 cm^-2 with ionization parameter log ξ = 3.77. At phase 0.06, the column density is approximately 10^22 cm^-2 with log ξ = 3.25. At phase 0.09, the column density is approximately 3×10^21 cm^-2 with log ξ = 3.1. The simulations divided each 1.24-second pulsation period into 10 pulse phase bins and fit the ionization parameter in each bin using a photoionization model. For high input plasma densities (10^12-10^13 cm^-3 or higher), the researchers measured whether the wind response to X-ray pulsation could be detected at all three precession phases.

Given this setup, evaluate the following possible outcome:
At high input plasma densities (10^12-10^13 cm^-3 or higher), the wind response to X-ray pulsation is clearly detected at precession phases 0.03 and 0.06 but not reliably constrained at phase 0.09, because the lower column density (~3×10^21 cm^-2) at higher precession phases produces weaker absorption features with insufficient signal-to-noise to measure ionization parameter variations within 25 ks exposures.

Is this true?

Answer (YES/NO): NO